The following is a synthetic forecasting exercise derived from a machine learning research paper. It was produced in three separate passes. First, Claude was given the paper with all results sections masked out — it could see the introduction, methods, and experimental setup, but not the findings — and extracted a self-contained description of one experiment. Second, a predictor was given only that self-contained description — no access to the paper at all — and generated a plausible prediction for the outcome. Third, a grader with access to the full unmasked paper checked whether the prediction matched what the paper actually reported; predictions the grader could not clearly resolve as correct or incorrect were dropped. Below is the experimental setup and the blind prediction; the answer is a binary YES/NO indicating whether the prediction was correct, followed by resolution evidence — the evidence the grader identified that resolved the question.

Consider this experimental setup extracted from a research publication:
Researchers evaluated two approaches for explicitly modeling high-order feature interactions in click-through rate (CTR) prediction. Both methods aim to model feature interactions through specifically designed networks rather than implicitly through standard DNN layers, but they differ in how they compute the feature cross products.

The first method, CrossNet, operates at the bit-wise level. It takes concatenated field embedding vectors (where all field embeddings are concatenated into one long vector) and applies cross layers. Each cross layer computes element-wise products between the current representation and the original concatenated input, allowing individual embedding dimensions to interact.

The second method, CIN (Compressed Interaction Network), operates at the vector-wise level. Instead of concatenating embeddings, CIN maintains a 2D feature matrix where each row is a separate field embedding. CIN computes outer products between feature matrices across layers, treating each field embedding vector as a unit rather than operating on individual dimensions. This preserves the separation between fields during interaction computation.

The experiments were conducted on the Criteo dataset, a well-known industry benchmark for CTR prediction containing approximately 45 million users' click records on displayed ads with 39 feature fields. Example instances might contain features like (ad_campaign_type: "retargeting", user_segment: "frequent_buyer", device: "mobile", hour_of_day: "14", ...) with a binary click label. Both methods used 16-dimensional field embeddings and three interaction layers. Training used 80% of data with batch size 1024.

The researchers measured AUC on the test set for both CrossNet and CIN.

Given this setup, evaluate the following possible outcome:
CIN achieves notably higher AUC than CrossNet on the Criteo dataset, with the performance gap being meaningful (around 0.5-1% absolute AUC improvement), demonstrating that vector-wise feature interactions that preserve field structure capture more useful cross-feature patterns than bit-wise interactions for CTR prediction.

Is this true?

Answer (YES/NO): NO